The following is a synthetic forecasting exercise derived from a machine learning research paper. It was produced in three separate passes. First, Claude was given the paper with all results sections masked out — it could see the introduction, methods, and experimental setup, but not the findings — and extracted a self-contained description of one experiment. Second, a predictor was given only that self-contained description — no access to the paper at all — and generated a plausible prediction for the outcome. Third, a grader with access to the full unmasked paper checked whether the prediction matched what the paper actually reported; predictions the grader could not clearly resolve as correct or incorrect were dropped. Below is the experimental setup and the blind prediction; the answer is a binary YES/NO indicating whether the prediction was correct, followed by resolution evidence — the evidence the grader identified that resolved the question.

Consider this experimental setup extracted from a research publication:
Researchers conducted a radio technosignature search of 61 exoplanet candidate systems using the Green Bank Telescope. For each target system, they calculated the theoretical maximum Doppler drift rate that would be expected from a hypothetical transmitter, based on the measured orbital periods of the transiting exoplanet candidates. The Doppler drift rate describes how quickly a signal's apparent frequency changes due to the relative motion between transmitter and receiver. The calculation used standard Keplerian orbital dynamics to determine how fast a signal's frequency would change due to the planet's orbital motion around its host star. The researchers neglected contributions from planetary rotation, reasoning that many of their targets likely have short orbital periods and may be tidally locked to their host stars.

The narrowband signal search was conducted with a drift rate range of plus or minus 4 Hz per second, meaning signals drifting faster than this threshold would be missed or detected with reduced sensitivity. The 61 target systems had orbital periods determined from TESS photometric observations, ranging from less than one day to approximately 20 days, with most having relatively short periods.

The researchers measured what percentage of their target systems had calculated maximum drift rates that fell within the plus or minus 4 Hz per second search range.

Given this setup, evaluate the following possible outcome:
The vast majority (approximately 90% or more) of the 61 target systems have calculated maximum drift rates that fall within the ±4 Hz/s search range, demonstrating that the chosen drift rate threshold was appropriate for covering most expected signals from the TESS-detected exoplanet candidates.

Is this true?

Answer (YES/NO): NO